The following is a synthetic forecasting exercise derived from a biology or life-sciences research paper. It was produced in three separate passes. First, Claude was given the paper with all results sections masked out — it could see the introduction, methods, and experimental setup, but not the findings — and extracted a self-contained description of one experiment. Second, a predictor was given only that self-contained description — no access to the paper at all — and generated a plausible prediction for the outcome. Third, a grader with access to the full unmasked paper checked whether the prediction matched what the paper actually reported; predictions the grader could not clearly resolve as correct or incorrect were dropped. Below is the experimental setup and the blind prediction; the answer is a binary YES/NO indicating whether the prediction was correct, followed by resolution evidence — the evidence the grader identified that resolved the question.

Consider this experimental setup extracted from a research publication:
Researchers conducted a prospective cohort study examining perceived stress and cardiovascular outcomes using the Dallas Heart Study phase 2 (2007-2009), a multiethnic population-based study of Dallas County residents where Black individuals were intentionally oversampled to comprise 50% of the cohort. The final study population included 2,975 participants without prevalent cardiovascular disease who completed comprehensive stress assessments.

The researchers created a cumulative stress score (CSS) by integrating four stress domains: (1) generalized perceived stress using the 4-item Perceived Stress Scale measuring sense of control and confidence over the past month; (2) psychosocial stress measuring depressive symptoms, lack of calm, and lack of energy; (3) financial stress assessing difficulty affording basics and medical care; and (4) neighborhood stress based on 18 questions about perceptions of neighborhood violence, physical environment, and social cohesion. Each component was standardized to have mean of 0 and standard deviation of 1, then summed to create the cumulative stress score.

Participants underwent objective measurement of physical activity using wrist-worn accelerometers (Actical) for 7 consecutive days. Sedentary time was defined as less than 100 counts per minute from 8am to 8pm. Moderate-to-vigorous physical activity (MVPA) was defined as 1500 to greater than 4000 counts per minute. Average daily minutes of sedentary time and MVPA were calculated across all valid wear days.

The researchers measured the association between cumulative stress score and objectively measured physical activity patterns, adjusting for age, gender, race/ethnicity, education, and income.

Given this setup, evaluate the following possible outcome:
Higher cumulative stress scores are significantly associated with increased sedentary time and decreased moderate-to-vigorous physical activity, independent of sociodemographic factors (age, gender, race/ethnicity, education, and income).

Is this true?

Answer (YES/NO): YES